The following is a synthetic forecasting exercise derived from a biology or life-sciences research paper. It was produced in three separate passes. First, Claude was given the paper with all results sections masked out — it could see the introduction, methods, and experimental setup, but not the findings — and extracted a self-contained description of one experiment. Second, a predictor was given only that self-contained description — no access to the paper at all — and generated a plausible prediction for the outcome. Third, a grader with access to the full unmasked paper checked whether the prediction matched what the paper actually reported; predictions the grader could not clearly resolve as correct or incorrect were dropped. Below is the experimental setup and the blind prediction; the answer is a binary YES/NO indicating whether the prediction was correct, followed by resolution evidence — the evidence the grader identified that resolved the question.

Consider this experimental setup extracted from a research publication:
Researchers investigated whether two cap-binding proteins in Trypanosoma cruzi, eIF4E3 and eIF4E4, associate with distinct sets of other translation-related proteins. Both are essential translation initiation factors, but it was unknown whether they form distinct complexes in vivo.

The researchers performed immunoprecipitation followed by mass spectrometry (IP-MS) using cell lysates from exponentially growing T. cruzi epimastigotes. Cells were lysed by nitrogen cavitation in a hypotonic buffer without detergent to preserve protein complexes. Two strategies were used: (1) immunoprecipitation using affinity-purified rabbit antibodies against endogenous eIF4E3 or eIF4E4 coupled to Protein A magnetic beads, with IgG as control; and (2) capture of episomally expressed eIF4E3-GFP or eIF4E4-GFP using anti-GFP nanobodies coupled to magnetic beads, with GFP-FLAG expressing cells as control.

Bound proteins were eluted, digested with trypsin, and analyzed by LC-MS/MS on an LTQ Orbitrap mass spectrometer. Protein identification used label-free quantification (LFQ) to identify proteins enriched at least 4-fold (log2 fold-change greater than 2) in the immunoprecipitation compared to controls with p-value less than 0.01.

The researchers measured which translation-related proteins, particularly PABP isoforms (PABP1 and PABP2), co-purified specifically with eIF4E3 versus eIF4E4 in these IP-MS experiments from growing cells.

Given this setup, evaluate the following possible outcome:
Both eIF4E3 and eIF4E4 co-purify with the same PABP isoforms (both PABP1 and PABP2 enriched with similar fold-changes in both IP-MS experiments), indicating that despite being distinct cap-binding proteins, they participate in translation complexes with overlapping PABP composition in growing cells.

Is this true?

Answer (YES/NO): NO